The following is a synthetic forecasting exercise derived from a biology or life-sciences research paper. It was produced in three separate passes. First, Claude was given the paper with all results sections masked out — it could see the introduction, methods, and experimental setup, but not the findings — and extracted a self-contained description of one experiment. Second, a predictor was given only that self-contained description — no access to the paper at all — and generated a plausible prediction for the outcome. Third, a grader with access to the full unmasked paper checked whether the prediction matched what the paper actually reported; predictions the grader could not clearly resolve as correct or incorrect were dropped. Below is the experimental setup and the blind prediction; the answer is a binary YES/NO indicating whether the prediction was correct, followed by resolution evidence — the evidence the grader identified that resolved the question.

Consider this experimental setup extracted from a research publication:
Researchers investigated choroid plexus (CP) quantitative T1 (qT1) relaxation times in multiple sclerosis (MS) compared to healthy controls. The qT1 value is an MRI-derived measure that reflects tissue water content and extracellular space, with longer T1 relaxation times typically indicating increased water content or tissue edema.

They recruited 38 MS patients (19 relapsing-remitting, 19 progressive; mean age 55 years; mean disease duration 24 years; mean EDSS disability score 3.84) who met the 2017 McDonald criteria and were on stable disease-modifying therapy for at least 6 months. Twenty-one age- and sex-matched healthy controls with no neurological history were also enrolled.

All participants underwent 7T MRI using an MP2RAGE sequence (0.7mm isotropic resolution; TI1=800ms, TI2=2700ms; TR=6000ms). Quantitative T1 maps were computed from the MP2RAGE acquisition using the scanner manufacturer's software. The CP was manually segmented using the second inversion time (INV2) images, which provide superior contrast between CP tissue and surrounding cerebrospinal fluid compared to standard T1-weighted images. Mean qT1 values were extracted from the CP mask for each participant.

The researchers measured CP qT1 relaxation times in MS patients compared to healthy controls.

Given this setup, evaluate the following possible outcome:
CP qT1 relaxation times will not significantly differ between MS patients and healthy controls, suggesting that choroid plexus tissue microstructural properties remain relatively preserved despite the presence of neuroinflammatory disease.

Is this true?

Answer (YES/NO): NO